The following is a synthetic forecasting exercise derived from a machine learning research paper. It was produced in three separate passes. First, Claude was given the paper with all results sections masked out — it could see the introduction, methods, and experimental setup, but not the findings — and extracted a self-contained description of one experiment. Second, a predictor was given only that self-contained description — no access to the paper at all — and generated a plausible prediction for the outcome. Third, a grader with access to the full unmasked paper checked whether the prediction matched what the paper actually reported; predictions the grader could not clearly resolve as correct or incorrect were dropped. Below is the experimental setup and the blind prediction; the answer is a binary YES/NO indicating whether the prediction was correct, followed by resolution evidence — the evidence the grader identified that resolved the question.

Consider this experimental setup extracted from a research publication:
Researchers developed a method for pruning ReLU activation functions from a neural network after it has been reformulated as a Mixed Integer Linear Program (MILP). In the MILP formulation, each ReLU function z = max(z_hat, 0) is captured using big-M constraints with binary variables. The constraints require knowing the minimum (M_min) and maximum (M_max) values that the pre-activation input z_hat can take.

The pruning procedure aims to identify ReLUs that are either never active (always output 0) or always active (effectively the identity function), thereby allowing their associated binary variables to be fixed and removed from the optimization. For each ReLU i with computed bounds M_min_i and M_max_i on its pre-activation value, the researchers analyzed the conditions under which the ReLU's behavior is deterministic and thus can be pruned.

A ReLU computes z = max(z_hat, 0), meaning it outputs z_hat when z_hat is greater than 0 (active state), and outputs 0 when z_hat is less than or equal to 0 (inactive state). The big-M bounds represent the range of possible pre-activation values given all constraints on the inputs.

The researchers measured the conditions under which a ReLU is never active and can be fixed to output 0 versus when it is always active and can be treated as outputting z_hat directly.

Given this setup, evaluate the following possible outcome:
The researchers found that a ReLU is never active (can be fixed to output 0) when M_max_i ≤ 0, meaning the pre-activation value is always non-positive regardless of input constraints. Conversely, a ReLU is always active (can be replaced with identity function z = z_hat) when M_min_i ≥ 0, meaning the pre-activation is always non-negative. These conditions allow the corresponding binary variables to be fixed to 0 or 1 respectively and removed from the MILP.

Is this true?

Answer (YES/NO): NO